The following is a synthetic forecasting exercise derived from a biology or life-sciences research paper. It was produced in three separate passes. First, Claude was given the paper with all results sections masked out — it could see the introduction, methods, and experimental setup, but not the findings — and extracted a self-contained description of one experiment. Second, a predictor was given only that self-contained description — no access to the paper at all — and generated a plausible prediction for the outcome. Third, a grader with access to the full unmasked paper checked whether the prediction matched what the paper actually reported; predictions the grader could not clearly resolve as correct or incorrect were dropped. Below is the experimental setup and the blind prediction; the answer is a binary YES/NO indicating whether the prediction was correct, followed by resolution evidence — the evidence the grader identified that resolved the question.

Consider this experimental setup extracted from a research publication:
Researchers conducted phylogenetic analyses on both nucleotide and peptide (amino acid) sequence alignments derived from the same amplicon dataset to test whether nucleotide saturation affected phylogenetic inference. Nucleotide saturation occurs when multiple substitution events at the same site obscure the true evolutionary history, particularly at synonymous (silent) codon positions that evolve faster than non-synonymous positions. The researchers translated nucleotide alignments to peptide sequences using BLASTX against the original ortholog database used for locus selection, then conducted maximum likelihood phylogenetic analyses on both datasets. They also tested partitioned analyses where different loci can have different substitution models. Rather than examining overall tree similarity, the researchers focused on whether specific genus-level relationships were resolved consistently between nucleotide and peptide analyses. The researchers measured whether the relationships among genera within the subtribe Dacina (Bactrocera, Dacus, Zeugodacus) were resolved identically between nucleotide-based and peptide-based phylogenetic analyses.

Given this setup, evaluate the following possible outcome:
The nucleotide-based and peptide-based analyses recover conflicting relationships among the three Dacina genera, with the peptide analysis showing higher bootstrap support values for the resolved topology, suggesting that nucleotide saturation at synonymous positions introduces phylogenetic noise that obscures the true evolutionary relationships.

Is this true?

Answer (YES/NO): NO